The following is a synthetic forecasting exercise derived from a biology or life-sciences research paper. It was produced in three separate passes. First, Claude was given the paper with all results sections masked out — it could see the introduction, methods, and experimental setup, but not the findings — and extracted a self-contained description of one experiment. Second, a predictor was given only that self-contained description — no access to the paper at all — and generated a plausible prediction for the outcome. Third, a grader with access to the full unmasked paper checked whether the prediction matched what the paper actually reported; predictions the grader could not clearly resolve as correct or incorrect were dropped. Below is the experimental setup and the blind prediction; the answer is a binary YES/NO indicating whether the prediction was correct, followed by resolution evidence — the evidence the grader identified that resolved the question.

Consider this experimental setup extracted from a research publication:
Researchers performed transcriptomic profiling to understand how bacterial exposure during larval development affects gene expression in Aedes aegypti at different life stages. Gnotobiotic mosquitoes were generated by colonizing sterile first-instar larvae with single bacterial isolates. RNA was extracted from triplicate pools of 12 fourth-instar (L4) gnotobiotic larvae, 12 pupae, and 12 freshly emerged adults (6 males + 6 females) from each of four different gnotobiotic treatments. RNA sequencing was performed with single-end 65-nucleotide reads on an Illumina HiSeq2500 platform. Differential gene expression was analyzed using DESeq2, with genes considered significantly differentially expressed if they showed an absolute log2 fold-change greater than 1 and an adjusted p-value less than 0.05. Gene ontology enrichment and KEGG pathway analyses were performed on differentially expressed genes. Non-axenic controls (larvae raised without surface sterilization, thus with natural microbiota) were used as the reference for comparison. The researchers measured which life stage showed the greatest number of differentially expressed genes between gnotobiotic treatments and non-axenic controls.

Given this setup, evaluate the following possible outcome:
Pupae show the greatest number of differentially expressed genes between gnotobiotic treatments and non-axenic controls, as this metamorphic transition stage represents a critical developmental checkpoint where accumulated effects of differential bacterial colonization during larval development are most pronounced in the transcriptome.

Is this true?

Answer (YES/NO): YES